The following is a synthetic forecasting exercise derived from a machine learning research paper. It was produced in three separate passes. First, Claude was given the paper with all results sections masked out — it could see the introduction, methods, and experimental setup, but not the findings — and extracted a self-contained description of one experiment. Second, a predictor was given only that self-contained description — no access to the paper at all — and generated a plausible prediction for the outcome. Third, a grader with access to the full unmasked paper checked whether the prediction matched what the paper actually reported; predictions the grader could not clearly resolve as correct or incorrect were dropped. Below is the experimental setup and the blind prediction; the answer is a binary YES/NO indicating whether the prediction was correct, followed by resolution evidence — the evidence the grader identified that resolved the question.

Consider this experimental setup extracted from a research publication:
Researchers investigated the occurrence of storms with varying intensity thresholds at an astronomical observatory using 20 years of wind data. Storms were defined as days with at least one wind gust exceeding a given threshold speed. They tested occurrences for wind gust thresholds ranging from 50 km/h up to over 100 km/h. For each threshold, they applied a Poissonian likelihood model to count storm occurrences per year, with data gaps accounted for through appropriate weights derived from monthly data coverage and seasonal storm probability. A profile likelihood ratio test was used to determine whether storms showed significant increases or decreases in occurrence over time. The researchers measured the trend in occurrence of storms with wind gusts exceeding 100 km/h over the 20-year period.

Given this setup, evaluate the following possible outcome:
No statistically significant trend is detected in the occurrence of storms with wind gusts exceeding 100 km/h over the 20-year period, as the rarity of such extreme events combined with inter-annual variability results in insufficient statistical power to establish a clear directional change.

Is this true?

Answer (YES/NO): YES